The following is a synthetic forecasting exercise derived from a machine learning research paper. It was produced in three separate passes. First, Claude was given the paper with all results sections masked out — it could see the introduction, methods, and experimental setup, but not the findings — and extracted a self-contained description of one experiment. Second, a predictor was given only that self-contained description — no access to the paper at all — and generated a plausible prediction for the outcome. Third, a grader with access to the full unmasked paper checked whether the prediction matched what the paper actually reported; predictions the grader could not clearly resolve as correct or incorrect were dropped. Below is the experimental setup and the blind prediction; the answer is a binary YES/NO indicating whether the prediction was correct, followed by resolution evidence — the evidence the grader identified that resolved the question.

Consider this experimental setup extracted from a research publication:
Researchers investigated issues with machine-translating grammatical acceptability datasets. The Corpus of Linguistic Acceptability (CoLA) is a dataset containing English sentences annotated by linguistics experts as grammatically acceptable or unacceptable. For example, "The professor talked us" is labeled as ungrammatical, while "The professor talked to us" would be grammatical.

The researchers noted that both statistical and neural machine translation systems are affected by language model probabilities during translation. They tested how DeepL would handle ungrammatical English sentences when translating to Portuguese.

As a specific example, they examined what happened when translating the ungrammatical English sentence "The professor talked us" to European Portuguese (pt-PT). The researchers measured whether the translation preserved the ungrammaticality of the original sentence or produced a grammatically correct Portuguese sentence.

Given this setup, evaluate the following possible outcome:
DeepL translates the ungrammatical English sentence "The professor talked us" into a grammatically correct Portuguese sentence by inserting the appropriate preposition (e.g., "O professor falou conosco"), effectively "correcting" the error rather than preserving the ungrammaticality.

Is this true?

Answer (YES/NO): NO